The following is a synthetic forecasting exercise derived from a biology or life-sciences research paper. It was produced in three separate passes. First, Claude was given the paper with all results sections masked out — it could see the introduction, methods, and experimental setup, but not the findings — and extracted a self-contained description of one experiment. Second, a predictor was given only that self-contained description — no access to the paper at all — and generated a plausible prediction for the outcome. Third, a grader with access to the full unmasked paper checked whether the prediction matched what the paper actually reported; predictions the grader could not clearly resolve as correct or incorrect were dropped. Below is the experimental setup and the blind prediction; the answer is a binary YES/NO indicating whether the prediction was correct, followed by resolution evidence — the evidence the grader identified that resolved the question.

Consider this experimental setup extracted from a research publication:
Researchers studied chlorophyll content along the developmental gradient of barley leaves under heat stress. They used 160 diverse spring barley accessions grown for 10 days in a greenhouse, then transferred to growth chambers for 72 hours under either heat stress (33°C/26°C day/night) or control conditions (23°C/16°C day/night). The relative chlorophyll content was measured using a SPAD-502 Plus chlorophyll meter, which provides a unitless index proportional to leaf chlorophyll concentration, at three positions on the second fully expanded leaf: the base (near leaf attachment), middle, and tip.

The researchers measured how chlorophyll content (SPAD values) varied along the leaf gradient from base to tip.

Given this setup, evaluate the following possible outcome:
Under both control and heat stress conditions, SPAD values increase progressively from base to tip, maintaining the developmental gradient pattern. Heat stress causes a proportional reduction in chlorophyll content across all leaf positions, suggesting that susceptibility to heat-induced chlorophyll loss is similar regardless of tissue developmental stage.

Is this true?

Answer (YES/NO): NO